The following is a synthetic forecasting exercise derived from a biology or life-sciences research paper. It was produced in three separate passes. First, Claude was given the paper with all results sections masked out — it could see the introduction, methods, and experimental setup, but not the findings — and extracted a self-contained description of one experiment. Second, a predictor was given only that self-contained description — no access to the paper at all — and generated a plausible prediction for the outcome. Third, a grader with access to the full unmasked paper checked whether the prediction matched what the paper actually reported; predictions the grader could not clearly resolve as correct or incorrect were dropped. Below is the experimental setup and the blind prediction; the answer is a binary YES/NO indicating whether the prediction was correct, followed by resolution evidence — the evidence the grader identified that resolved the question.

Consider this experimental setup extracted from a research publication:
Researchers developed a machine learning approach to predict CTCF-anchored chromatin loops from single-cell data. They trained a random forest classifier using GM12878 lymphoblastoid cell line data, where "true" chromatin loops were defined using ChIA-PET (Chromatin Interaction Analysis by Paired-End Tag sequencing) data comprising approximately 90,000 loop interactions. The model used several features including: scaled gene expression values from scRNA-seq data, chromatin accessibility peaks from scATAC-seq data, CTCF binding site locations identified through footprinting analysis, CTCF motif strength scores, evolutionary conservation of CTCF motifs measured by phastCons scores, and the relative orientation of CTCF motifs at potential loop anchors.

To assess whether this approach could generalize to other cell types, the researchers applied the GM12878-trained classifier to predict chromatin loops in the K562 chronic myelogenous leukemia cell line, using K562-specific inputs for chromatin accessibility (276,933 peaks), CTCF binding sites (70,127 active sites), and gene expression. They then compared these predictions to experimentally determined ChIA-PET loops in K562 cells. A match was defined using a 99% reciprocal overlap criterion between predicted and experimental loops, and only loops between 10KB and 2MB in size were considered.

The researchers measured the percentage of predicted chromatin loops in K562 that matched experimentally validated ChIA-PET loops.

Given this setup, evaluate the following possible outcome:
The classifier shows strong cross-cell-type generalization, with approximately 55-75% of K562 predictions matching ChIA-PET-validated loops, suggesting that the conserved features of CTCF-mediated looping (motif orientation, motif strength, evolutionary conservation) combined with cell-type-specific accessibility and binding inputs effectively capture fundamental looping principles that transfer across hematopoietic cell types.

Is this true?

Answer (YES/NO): YES